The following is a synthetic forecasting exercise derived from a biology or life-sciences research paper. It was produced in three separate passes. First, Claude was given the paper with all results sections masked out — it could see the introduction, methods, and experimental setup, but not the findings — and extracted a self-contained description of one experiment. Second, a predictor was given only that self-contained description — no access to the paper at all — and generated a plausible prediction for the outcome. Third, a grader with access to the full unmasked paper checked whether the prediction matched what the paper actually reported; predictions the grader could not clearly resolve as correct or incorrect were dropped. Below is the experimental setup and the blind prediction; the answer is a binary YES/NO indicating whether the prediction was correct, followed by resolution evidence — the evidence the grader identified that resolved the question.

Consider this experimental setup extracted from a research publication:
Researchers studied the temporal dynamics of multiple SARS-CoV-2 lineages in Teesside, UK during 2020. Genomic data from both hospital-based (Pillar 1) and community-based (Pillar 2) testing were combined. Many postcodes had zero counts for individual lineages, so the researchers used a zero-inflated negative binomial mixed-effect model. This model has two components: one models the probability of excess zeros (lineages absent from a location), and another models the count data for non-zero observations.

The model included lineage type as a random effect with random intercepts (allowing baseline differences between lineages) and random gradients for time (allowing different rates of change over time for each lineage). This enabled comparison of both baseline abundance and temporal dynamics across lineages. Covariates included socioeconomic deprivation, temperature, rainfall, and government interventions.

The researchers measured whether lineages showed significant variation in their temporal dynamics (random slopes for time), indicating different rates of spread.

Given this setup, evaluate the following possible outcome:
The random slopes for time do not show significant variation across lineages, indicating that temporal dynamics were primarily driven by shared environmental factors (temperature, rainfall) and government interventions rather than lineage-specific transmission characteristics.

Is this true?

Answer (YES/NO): NO